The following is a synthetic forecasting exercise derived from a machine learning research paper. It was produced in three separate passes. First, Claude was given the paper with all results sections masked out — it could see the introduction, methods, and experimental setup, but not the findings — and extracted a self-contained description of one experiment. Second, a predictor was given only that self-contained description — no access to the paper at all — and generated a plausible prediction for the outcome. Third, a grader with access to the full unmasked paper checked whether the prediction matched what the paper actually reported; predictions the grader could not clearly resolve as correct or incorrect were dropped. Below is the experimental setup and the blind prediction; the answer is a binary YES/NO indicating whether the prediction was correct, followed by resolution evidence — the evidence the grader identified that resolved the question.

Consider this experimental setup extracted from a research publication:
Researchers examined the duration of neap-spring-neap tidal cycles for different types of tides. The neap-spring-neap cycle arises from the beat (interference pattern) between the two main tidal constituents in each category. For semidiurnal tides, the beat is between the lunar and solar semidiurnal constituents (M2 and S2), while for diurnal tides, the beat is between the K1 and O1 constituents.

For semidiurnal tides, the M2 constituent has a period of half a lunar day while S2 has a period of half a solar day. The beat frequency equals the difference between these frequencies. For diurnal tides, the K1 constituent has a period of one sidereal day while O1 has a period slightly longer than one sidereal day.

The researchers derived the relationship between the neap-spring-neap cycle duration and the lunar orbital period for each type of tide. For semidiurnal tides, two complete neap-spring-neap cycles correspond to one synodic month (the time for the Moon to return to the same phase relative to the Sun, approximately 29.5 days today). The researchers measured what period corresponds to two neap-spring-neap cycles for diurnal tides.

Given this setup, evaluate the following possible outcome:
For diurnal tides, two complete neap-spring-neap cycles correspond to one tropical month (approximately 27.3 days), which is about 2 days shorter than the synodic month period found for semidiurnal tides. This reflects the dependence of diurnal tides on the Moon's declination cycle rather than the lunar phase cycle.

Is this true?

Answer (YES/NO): YES